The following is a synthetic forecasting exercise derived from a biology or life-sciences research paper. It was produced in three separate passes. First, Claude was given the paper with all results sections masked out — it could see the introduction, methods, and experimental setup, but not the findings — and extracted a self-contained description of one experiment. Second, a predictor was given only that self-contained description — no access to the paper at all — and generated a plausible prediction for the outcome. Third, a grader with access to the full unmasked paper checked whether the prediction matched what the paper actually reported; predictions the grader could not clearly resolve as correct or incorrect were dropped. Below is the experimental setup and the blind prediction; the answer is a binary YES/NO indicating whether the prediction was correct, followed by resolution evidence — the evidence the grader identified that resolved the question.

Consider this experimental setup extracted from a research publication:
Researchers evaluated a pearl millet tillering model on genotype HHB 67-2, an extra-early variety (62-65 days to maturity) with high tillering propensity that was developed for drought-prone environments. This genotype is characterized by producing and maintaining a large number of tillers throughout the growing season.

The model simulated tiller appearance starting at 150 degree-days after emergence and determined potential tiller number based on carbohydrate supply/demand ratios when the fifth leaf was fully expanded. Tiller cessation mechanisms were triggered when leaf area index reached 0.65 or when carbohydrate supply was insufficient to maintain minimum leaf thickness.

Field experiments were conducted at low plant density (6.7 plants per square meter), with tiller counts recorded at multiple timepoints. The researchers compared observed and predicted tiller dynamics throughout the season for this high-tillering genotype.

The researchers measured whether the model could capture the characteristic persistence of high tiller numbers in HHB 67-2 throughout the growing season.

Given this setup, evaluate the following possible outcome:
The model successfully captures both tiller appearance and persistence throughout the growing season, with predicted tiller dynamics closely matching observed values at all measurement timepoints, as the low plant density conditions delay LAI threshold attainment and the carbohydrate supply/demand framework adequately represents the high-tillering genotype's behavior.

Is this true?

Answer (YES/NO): NO